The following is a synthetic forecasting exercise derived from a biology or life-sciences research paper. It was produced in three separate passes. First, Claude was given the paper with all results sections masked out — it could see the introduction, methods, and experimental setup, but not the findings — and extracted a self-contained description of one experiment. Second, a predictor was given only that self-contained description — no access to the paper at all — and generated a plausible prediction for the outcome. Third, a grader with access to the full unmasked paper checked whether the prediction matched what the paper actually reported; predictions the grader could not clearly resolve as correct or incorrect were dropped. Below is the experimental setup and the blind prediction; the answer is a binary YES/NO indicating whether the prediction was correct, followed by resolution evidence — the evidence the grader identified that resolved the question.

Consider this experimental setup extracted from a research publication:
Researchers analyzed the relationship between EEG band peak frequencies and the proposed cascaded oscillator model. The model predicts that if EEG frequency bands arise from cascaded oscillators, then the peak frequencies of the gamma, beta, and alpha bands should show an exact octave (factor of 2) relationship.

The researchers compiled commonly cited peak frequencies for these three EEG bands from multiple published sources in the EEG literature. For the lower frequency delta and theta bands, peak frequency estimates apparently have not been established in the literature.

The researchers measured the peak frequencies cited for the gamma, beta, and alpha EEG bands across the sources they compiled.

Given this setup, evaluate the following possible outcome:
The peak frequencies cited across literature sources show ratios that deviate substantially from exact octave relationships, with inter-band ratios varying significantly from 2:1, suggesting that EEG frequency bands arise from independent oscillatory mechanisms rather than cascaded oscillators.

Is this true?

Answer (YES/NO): NO